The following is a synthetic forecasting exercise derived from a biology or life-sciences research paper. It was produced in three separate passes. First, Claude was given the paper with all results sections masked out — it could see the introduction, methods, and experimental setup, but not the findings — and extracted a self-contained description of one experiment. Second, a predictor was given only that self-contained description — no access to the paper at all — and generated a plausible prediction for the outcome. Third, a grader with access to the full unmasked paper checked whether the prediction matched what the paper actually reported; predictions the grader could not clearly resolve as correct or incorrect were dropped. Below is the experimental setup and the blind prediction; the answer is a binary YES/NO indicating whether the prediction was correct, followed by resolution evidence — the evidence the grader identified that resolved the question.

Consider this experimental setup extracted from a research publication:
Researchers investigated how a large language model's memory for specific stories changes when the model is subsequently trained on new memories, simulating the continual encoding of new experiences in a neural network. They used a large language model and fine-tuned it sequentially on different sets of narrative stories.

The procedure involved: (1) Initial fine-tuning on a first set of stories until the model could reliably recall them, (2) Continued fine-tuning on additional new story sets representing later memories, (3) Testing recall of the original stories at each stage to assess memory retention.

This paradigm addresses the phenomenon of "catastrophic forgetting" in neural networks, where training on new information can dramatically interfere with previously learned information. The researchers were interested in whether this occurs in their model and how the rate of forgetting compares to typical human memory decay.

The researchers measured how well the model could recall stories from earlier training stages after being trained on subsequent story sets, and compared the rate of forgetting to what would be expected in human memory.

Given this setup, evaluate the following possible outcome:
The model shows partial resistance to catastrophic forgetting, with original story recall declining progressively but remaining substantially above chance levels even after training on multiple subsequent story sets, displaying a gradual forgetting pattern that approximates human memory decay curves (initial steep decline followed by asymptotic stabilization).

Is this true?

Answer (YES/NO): NO